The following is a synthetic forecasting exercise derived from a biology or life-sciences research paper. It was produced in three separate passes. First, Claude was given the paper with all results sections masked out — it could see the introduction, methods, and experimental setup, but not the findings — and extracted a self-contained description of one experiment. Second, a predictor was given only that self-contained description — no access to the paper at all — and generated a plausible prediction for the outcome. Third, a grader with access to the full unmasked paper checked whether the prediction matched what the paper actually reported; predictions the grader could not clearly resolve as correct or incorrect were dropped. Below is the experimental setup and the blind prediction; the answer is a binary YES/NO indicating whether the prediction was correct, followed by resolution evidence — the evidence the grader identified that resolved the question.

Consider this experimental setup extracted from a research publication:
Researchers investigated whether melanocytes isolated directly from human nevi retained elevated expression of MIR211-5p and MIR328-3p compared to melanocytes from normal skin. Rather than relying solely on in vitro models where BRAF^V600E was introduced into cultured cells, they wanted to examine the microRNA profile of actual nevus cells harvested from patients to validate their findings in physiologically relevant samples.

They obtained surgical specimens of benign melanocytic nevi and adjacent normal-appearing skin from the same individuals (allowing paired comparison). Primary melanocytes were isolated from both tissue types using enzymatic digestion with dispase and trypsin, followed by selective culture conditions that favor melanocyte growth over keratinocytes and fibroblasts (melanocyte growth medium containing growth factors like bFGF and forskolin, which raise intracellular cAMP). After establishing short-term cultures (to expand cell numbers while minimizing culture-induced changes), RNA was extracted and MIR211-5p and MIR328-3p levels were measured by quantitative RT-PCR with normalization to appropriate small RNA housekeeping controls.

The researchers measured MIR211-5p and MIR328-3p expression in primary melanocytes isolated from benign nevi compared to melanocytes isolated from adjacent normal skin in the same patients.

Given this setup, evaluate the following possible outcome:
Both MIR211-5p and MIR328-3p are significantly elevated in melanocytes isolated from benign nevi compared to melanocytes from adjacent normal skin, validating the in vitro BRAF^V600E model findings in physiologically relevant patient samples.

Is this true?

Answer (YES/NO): YES